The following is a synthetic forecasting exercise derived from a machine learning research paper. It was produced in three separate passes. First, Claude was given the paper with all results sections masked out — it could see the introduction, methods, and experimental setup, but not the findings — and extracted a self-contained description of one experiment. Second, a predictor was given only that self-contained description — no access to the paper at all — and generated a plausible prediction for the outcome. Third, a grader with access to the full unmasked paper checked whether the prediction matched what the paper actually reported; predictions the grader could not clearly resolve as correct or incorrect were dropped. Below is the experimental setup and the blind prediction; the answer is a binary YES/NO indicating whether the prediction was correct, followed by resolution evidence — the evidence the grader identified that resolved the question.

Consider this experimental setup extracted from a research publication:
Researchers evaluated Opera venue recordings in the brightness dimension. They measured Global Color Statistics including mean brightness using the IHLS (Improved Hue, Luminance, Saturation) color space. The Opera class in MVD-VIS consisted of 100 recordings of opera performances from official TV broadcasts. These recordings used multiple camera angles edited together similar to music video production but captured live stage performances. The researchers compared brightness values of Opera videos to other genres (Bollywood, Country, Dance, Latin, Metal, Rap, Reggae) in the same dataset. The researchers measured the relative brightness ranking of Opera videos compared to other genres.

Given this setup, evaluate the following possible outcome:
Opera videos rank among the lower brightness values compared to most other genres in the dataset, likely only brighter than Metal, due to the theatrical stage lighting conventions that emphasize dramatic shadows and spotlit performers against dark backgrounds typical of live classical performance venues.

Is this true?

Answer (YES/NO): NO